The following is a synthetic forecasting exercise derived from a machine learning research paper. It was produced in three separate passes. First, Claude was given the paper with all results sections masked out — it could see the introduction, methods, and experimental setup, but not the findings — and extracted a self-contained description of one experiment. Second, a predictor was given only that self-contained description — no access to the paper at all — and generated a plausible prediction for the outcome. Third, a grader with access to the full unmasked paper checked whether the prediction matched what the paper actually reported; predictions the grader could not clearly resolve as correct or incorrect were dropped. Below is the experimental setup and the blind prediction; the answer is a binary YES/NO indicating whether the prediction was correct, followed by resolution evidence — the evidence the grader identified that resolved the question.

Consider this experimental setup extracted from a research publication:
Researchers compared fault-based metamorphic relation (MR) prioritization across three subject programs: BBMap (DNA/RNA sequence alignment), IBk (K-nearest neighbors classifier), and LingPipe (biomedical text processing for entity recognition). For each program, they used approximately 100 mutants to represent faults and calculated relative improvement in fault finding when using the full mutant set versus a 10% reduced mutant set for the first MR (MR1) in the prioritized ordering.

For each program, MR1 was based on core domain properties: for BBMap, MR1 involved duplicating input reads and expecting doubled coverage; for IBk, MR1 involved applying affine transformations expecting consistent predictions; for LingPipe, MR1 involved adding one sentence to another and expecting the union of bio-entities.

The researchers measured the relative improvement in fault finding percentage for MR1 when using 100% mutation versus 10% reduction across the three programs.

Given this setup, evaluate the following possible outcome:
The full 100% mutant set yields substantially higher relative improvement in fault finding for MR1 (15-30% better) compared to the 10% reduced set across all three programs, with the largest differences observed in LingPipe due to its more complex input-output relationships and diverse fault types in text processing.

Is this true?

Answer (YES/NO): NO